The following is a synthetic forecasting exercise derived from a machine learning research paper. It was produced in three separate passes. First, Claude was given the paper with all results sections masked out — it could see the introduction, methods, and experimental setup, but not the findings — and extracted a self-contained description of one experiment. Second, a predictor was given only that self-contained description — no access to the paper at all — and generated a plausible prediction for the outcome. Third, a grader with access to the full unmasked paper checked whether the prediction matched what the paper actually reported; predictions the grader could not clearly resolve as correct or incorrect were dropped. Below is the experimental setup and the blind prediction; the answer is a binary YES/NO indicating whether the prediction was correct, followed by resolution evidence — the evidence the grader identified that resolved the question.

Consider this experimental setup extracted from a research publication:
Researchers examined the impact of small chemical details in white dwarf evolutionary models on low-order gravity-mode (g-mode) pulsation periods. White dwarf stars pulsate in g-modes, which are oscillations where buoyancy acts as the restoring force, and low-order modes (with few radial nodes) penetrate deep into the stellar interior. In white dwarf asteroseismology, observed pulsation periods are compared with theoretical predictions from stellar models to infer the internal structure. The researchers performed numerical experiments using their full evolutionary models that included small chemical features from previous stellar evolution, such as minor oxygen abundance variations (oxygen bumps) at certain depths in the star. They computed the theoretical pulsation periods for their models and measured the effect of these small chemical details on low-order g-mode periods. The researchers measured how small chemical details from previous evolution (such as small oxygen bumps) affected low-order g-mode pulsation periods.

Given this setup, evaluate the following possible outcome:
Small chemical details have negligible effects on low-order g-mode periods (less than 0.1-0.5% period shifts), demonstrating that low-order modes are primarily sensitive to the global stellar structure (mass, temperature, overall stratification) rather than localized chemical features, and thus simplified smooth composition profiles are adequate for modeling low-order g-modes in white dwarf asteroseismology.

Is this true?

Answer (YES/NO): NO